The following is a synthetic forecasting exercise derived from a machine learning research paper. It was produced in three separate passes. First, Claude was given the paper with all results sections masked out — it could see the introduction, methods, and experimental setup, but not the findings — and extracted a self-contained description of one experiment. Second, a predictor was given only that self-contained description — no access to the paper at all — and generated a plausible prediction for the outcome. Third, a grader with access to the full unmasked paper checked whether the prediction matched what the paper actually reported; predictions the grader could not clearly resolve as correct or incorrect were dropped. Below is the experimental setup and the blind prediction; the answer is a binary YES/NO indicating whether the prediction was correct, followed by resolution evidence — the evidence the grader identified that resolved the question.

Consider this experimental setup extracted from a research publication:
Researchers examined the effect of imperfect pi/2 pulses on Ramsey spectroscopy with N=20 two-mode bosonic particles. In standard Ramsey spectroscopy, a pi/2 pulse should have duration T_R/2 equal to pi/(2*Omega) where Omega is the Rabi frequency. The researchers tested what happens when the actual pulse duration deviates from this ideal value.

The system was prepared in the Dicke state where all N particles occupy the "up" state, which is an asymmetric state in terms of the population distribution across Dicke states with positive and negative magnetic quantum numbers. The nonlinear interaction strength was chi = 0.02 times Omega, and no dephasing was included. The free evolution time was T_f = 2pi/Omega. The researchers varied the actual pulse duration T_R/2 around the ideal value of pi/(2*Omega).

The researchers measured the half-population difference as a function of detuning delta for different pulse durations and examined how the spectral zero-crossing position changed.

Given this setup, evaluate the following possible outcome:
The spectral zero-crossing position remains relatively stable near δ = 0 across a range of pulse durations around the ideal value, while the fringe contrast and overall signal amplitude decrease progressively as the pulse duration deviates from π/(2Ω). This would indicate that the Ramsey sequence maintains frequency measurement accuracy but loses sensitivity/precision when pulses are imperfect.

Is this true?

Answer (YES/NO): NO